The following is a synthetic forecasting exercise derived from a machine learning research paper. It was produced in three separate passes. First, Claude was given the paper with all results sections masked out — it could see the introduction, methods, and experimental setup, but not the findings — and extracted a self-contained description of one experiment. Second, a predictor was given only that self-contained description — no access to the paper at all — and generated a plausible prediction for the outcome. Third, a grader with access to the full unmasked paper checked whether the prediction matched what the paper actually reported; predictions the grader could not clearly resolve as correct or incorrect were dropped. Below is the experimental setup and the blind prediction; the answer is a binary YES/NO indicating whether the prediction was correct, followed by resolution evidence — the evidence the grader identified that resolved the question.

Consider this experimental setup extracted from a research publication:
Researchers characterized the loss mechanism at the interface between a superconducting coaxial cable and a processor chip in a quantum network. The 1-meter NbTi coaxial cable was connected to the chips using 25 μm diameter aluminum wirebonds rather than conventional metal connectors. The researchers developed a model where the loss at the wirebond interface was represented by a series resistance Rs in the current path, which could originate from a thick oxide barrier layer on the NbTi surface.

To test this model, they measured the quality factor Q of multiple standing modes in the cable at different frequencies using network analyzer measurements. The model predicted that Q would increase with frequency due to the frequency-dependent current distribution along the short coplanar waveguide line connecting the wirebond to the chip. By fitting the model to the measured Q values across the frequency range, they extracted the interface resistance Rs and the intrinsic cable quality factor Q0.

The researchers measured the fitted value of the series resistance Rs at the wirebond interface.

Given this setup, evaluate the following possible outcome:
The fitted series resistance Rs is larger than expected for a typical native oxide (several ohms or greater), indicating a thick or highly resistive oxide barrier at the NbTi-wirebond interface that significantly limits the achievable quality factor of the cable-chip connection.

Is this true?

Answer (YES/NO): NO